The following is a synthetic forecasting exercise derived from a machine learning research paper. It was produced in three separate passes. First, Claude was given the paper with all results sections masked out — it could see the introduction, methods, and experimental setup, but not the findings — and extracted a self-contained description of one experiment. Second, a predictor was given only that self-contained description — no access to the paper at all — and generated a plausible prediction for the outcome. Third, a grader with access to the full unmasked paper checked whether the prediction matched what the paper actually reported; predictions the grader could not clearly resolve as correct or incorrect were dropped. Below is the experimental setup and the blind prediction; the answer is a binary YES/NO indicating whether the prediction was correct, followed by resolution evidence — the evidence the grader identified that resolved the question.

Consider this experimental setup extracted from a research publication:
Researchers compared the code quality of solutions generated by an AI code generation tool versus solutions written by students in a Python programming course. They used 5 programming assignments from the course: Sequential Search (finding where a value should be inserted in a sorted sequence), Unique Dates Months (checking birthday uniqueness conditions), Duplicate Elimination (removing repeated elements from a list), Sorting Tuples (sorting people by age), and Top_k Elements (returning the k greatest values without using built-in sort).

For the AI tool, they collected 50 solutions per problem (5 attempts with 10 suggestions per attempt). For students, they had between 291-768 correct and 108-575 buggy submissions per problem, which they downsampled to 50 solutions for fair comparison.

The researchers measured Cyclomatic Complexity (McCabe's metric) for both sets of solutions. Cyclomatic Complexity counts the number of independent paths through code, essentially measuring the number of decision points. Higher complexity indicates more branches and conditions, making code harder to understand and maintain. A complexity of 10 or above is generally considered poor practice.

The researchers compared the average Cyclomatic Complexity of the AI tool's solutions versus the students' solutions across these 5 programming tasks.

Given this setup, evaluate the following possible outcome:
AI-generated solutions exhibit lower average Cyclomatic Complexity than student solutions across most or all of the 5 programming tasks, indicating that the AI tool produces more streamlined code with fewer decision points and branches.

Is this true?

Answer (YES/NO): YES